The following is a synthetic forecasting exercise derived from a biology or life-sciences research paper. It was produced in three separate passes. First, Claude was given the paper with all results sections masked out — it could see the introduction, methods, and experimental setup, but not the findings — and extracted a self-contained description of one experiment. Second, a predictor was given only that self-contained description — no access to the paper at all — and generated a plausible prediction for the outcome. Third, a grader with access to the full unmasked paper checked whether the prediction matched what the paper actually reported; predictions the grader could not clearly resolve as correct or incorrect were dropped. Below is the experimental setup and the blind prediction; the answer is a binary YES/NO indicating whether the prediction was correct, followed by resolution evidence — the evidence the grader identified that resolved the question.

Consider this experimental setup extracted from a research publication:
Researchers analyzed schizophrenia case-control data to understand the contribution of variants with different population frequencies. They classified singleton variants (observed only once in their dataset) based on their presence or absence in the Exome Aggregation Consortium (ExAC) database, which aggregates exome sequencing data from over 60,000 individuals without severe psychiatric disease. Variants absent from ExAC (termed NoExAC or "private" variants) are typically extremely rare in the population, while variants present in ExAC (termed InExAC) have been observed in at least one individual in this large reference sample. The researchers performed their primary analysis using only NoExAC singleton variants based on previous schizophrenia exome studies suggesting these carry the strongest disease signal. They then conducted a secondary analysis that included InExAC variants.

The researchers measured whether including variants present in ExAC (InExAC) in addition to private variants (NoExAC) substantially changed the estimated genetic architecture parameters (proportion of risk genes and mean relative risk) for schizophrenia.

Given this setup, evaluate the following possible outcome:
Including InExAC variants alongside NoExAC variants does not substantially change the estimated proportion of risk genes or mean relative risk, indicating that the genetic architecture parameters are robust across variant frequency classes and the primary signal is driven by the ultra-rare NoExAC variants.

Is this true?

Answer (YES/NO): YES